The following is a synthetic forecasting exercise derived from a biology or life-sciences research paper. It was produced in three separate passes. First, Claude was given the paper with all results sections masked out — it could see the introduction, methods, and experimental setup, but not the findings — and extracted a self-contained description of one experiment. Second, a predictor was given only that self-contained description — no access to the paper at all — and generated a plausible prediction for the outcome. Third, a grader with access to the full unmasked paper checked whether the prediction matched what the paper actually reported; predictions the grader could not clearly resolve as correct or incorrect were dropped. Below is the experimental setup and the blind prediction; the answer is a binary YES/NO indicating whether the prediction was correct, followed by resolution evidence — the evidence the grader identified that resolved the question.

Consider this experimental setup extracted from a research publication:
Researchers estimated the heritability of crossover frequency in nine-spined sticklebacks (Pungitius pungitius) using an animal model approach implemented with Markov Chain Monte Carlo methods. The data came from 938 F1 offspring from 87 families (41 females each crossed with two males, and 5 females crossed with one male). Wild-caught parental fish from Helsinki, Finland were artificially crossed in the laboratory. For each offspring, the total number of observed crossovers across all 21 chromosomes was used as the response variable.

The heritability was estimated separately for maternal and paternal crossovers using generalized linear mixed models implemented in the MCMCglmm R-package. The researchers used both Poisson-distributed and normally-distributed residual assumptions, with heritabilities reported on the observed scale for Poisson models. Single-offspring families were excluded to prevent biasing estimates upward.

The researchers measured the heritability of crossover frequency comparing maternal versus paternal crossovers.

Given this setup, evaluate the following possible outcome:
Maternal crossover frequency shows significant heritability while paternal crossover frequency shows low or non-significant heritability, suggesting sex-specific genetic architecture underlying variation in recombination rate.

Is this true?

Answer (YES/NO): YES